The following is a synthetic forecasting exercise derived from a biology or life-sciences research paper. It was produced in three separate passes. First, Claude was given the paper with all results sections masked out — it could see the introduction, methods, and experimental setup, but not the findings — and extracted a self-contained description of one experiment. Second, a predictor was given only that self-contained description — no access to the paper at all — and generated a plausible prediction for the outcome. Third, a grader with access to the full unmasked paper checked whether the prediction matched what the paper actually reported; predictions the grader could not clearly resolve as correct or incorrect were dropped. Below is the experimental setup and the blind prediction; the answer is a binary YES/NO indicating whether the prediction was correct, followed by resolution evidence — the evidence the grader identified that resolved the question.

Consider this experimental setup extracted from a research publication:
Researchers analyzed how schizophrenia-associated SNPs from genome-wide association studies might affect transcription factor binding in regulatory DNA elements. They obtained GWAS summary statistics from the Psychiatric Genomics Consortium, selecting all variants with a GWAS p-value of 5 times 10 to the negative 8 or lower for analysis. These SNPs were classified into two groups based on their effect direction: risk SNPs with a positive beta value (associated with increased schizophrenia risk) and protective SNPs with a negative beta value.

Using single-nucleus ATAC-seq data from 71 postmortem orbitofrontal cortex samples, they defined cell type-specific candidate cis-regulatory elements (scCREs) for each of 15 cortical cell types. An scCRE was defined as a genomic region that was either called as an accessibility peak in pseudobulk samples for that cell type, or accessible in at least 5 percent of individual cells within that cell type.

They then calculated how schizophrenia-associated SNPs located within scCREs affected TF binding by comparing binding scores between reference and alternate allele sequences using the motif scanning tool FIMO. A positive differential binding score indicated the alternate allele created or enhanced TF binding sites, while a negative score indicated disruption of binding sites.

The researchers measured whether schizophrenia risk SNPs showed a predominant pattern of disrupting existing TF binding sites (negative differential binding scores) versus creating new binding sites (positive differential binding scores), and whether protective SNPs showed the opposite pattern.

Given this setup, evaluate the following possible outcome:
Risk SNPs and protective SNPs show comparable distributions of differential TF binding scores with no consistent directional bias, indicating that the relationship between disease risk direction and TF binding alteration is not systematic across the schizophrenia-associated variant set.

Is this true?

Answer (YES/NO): NO